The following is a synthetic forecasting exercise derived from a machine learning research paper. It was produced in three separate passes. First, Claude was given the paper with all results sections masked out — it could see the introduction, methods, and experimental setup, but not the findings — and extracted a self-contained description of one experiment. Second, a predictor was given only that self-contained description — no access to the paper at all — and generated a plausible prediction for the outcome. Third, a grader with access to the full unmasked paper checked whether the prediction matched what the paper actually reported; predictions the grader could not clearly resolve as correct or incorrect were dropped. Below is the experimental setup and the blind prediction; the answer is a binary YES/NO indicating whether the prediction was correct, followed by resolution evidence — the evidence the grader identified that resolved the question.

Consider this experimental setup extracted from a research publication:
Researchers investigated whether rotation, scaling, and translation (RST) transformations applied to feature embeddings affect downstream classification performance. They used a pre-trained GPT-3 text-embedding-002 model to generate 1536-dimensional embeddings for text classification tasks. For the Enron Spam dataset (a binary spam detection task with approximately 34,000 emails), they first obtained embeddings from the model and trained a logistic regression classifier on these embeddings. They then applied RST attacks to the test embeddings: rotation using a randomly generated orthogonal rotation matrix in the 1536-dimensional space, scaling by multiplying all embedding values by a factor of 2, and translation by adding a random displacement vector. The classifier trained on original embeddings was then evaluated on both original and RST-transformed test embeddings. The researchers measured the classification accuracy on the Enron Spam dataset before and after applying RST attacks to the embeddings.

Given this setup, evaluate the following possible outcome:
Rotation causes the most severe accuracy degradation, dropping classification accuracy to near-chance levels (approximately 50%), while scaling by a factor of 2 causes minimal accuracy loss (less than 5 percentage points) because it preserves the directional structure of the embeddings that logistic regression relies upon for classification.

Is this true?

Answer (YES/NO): NO